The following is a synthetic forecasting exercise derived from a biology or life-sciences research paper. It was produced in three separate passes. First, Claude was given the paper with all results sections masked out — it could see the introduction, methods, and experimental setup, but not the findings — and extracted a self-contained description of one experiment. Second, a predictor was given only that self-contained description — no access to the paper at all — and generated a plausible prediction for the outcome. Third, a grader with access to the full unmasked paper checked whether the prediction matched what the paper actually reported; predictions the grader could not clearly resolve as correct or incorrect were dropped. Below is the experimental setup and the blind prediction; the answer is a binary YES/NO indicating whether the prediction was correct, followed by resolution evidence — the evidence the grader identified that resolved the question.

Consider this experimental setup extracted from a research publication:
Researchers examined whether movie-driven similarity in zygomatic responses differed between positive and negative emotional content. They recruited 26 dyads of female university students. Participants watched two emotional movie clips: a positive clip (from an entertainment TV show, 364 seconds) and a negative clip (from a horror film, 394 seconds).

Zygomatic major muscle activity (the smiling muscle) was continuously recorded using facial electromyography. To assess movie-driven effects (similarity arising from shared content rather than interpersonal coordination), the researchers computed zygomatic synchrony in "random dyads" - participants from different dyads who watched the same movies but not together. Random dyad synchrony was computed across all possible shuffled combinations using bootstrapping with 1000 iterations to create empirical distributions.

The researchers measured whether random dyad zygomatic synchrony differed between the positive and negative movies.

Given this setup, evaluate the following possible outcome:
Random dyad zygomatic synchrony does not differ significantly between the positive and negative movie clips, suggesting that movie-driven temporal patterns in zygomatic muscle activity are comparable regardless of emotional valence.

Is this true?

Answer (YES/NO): NO